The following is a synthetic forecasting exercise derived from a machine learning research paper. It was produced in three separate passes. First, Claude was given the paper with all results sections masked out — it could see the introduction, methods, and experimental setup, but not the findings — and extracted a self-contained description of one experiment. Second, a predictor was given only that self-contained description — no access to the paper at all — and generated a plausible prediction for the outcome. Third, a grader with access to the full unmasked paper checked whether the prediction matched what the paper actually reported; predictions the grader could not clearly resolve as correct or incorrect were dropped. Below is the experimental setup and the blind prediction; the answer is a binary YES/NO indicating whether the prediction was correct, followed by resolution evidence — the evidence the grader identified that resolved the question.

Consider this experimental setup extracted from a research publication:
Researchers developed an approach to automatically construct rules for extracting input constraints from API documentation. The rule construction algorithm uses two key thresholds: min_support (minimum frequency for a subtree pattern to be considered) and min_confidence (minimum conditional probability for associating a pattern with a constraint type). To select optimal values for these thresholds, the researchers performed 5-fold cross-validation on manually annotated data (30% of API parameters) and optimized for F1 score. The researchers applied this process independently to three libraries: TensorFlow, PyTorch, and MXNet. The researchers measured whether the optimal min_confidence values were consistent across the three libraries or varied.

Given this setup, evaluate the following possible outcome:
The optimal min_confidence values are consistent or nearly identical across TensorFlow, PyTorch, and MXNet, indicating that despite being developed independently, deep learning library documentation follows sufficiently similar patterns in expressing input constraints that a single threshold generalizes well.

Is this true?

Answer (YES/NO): NO